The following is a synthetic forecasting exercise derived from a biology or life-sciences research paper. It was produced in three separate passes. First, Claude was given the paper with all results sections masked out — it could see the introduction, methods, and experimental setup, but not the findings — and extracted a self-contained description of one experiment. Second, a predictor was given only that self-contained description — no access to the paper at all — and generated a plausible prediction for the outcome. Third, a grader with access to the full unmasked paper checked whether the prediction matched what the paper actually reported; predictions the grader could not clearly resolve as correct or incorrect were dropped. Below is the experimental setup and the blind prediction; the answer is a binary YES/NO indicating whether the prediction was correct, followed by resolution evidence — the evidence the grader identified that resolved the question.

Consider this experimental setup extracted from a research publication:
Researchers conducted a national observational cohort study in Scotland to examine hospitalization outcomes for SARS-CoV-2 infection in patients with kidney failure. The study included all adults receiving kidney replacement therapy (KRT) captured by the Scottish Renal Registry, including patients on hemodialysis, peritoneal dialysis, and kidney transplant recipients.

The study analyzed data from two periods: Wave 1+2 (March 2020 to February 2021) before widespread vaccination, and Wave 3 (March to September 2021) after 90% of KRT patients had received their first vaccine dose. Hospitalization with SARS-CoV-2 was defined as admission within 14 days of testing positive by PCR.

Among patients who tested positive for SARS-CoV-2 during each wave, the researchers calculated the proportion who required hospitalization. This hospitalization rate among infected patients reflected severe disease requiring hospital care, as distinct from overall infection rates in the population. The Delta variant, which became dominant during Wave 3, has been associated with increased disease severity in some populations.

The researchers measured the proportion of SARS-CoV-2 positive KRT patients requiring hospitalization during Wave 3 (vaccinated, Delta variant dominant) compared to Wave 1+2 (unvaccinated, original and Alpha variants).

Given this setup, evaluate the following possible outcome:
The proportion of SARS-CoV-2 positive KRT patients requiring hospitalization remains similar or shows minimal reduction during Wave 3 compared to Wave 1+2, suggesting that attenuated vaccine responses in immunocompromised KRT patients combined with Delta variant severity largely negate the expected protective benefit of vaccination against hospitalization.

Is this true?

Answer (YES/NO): YES